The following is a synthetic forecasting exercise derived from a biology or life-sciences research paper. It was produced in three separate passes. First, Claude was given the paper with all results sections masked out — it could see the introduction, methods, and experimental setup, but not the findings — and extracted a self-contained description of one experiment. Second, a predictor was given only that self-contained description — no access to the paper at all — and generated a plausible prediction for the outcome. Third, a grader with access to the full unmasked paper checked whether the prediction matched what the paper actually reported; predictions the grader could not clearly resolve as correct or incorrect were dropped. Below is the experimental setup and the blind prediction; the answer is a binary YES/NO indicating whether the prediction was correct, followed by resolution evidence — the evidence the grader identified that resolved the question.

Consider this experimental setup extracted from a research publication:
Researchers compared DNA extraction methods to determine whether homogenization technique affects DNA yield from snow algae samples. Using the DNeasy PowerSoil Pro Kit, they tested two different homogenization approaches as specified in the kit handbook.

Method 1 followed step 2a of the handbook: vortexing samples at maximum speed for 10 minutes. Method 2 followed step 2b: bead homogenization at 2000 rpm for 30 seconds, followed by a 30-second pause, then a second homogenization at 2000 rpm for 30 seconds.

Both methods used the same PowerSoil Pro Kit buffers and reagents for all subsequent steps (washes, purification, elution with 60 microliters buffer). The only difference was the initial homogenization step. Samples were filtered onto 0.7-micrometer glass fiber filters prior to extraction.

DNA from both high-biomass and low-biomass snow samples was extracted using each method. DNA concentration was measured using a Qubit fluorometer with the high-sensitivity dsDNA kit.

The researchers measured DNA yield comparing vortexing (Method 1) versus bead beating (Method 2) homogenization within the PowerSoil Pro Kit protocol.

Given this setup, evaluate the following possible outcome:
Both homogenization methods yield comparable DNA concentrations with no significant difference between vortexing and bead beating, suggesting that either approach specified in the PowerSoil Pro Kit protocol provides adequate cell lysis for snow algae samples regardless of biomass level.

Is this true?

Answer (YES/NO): NO